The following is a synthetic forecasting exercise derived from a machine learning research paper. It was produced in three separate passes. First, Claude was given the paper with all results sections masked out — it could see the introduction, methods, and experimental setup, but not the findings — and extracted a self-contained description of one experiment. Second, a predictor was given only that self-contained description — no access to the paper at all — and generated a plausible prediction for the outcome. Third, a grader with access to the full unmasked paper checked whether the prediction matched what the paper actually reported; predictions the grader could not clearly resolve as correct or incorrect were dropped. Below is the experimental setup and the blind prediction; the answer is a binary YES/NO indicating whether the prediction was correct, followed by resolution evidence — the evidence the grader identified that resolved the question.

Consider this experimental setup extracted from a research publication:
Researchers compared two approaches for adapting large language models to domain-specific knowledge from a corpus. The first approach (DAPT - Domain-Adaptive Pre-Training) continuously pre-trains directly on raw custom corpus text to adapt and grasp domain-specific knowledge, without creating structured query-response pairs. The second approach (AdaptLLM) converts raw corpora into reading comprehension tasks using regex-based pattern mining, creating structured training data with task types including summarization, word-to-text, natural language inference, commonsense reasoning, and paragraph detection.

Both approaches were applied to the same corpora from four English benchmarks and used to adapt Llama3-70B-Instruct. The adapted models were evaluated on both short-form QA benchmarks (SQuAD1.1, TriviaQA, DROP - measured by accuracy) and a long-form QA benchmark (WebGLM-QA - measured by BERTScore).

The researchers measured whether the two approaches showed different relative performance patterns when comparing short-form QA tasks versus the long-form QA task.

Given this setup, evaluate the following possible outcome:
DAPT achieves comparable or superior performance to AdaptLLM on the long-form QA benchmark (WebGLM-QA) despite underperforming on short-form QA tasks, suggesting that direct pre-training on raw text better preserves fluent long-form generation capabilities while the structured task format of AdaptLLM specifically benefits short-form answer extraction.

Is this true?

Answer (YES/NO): YES